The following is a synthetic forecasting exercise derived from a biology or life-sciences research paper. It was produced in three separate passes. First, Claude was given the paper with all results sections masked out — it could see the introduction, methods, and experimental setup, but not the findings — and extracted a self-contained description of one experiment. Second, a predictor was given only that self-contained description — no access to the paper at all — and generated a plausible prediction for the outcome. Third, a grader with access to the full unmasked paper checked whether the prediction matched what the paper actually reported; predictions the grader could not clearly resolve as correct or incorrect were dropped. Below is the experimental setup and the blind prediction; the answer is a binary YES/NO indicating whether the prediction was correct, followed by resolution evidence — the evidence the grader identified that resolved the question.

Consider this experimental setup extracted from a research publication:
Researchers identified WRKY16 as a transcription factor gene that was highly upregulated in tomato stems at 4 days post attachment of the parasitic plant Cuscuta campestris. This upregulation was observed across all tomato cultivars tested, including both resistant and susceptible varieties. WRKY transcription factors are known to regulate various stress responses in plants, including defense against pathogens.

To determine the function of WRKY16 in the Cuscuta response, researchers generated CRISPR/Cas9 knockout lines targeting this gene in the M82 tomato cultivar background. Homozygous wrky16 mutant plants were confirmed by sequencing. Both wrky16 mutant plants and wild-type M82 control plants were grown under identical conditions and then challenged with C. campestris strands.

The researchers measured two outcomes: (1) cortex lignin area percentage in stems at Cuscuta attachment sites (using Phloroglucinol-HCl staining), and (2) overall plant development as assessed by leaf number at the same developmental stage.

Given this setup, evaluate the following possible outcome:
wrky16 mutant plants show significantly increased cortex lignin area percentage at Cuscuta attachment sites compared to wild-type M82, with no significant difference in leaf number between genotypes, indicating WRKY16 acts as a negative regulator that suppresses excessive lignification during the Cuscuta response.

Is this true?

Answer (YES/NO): YES